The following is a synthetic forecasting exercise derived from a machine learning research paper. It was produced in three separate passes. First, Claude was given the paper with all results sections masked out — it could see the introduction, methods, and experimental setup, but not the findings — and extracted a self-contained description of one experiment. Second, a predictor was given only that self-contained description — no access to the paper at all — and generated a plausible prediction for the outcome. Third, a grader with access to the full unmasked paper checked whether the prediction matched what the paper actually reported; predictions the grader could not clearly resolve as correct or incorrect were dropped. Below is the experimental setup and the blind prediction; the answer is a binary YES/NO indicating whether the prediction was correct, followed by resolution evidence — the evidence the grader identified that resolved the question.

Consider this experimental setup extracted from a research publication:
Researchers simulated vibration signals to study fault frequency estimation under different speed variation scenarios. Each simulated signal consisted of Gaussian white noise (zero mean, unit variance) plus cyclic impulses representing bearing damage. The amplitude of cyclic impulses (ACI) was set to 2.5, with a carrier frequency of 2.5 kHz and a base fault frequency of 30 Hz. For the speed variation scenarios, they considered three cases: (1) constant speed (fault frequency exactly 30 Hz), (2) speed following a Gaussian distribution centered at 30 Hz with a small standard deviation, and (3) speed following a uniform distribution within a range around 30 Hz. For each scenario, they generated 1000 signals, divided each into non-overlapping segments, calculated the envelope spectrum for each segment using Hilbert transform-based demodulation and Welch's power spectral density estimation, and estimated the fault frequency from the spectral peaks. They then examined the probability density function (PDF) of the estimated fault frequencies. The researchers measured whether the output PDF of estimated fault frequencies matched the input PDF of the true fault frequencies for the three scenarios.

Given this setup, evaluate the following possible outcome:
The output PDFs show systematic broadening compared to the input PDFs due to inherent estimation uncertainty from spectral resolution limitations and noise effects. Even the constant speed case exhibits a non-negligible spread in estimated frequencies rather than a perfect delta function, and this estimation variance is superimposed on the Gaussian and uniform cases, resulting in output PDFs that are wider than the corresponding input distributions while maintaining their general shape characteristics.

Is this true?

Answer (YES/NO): YES